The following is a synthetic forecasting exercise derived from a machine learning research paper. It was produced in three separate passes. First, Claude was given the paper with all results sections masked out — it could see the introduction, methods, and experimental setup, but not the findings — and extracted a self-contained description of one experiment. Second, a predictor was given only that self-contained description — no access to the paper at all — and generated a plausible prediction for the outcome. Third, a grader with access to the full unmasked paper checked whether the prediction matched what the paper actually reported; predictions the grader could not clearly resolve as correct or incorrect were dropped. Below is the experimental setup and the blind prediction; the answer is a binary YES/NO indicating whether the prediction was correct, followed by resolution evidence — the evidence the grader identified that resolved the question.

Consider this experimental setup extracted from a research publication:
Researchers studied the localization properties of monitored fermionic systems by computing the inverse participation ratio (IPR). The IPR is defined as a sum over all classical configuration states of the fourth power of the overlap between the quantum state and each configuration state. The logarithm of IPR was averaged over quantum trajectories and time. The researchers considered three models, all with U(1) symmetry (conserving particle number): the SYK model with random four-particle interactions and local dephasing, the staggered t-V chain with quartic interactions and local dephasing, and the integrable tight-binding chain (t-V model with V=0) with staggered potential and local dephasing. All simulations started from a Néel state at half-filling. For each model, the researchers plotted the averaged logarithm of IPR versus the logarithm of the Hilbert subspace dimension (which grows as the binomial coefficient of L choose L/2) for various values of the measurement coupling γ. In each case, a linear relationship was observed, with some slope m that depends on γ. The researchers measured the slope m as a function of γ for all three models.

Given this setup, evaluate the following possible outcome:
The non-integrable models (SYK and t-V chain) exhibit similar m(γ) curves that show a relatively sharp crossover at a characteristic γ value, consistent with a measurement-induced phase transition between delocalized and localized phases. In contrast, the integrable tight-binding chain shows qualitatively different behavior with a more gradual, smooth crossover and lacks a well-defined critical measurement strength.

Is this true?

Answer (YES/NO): NO